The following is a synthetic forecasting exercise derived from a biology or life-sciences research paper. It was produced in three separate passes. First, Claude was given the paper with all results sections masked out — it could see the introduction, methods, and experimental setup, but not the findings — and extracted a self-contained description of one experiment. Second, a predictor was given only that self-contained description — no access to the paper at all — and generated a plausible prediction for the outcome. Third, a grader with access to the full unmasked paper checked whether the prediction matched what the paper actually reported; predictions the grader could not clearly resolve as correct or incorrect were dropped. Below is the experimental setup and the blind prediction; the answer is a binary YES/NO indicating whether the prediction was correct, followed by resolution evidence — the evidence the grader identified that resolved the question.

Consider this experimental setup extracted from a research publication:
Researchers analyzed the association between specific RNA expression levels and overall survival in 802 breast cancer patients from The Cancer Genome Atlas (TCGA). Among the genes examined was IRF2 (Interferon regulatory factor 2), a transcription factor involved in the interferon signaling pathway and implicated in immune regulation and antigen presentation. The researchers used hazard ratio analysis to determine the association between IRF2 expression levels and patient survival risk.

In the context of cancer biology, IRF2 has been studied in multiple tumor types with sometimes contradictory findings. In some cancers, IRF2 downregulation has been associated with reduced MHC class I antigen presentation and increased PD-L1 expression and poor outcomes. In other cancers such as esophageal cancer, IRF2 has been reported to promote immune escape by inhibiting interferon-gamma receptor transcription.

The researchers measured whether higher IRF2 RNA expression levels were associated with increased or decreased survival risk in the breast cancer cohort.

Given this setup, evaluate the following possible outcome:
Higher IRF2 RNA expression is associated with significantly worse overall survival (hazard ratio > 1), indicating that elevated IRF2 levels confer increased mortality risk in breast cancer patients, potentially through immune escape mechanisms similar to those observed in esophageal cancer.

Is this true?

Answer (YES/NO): NO